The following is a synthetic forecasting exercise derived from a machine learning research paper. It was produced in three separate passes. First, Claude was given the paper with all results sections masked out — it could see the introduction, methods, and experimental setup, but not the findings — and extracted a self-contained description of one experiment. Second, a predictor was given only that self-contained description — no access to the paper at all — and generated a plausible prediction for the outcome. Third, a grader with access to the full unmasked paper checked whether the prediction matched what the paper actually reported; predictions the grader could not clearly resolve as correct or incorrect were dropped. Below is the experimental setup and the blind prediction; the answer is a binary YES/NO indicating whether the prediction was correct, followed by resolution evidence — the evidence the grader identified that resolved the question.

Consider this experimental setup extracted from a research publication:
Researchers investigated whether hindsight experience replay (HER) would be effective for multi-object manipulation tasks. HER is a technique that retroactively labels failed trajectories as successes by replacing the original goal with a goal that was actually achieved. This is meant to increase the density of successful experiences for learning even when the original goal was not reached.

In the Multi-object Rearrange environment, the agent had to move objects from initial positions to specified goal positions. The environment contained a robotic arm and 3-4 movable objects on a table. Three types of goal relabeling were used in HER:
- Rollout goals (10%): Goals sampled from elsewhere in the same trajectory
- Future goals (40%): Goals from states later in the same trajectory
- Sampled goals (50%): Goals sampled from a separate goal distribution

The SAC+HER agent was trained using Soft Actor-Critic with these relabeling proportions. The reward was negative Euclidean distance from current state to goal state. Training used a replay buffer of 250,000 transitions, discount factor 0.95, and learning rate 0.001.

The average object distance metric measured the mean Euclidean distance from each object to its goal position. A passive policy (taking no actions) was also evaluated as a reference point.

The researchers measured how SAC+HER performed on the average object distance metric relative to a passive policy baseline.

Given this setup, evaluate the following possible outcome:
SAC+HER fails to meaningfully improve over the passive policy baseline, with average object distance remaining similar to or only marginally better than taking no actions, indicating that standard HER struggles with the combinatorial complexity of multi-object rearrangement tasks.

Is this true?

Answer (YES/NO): YES